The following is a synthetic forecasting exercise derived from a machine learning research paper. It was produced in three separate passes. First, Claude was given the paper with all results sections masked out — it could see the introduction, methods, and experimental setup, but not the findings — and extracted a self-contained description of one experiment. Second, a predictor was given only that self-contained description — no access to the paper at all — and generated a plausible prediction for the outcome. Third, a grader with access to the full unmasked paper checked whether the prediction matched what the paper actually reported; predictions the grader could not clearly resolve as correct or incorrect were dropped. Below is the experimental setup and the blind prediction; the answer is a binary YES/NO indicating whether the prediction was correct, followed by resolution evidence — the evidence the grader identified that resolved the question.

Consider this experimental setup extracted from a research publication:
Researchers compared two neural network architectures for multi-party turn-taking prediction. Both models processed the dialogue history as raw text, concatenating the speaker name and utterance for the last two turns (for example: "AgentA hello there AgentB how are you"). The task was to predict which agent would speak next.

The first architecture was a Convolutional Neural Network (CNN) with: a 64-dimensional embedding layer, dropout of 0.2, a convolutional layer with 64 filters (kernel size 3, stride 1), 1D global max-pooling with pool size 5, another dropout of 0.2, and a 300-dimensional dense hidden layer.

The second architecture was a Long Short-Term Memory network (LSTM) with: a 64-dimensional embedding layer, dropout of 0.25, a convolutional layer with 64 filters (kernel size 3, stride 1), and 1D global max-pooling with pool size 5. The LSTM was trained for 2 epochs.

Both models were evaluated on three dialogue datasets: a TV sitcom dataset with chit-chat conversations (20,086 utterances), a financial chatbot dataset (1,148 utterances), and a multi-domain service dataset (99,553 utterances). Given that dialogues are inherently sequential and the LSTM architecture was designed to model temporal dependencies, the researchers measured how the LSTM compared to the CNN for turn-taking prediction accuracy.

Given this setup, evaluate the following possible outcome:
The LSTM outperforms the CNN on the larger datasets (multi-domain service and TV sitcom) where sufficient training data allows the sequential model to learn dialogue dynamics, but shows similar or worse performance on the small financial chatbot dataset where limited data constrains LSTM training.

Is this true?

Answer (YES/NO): NO